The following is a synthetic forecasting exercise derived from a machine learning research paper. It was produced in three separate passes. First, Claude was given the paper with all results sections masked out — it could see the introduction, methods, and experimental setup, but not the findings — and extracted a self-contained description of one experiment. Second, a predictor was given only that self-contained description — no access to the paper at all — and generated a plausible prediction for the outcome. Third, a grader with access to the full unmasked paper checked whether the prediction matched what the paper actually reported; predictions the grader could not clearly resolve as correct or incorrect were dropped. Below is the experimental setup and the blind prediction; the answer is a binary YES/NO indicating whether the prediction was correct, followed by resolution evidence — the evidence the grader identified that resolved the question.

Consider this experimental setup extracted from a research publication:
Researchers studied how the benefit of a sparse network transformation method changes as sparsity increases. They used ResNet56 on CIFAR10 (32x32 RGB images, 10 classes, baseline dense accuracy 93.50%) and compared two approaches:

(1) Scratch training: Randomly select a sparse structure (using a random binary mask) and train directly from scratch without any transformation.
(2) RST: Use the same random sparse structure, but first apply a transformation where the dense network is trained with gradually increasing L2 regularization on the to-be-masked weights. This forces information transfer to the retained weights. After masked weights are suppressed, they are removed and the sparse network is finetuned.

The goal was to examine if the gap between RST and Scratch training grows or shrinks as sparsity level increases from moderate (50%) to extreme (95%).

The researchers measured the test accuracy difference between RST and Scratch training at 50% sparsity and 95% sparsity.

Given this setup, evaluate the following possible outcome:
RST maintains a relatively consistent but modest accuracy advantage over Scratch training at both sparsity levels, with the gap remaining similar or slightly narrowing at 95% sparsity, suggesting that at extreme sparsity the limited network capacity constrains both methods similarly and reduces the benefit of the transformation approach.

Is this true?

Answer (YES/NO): NO